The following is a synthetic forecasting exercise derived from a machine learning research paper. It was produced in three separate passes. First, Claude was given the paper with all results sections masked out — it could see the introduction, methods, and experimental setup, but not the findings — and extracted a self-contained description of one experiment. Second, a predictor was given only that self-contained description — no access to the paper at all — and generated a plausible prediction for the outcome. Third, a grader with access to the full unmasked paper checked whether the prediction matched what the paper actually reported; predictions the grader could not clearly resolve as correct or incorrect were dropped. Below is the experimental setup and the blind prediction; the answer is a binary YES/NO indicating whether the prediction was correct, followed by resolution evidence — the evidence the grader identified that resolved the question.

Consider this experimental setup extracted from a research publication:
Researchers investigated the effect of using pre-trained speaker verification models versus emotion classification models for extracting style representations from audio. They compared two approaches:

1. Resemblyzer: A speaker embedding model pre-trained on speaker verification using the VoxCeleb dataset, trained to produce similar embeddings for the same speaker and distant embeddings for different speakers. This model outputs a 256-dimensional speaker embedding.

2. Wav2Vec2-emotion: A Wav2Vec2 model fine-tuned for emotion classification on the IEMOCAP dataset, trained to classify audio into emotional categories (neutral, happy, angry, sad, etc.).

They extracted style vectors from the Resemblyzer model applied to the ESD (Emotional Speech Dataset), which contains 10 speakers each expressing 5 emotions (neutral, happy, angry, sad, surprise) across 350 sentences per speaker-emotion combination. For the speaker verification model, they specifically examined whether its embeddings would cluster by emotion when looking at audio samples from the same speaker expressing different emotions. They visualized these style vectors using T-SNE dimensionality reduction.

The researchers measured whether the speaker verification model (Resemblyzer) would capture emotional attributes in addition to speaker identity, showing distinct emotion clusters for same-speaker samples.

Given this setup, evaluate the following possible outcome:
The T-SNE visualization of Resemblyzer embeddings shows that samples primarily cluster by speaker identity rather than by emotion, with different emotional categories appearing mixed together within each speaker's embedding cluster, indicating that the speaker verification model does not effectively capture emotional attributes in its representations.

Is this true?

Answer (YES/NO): YES